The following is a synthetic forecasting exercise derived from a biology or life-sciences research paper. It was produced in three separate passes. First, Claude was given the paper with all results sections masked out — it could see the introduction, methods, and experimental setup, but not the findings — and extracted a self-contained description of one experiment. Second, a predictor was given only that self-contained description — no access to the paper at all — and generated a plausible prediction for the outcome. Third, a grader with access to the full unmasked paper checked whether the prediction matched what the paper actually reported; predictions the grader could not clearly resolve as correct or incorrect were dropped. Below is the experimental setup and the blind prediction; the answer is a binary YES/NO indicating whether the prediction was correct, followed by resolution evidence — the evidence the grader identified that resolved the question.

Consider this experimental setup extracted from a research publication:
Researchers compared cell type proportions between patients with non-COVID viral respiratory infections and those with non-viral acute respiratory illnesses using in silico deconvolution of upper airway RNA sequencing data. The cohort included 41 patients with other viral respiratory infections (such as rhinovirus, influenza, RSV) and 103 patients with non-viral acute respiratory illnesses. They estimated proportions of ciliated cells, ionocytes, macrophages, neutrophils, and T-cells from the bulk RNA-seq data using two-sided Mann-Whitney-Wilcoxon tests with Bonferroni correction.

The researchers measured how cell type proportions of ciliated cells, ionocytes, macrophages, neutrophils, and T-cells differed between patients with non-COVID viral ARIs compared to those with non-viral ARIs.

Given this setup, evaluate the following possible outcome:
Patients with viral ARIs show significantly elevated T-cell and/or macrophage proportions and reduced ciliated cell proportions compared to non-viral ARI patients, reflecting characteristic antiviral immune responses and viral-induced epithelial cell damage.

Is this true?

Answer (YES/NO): YES